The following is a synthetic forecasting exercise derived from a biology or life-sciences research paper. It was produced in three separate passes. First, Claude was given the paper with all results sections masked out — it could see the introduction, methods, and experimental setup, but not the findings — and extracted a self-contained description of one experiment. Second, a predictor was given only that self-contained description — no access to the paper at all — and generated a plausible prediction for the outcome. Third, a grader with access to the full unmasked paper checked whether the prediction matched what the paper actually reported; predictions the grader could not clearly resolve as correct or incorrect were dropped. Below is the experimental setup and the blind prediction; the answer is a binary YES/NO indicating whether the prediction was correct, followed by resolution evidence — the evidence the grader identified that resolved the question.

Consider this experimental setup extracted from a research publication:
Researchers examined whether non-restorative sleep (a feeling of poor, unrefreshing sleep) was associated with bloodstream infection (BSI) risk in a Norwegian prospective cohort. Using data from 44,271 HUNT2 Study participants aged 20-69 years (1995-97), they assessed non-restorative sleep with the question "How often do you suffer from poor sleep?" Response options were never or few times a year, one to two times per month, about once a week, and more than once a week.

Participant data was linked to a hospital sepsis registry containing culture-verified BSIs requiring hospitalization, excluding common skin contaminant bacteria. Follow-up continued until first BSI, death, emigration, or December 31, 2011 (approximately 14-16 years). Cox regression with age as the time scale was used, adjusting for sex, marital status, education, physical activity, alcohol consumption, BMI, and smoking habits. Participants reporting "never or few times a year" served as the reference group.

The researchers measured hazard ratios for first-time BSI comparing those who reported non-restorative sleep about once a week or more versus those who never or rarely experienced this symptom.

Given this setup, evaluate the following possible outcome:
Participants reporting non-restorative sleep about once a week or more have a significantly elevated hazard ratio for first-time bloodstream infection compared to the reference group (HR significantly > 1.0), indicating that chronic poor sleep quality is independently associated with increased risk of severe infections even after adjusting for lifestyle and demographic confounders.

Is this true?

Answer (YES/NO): YES